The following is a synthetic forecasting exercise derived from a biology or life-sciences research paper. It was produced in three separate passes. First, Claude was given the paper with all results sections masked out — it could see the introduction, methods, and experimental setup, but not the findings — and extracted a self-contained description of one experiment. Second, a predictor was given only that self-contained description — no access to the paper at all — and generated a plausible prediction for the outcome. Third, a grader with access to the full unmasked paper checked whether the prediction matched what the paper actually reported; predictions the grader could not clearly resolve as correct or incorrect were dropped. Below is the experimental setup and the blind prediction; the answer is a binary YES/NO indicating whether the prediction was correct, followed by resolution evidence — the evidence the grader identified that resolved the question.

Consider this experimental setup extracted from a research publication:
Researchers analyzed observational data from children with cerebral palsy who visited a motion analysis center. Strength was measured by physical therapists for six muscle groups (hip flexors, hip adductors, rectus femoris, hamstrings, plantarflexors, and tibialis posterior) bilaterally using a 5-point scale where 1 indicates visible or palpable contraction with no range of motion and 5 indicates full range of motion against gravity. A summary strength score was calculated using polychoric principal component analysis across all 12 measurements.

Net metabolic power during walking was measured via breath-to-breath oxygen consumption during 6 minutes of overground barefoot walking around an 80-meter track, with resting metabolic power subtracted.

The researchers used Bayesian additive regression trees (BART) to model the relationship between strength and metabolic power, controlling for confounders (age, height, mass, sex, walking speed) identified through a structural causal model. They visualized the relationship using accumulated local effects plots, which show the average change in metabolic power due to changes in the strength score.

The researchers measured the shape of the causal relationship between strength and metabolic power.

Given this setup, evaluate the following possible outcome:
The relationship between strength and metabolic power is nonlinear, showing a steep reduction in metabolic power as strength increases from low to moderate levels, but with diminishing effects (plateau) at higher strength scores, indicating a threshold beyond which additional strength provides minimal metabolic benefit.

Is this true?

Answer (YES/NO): NO